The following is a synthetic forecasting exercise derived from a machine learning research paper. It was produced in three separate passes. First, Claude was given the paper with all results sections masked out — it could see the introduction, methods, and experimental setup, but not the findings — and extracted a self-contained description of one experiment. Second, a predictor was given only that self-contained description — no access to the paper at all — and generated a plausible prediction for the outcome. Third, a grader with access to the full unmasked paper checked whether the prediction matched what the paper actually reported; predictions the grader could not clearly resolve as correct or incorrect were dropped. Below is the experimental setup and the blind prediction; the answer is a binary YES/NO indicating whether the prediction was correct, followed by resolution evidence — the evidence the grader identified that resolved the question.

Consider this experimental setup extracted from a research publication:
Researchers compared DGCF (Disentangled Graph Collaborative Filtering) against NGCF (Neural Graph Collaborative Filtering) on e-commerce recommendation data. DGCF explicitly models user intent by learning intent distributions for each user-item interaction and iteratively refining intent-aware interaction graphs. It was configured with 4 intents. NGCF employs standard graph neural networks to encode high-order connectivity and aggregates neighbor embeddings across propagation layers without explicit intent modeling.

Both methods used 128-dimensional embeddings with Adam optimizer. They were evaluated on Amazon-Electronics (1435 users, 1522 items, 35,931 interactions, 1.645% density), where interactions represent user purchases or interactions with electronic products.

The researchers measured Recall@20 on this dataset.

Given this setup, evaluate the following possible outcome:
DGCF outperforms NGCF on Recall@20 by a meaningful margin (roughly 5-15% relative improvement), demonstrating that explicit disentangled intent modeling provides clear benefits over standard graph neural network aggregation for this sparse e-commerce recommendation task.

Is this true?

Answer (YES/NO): NO